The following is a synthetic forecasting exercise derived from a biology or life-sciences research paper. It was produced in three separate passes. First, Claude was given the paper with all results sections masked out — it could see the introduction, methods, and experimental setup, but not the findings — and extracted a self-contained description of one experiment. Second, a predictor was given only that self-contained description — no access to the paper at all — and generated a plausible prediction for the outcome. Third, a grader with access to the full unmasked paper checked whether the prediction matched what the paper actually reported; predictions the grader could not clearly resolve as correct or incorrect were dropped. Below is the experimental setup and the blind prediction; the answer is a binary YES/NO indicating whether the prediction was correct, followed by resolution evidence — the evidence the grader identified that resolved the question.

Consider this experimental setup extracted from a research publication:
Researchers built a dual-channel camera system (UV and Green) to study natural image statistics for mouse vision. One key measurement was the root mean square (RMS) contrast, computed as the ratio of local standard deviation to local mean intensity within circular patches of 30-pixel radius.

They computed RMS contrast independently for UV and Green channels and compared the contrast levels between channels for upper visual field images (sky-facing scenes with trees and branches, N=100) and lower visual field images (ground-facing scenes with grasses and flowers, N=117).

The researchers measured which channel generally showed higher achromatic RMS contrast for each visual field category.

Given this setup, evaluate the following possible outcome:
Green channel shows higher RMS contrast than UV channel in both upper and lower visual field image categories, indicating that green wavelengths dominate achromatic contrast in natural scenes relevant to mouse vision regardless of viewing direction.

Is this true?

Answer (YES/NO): NO